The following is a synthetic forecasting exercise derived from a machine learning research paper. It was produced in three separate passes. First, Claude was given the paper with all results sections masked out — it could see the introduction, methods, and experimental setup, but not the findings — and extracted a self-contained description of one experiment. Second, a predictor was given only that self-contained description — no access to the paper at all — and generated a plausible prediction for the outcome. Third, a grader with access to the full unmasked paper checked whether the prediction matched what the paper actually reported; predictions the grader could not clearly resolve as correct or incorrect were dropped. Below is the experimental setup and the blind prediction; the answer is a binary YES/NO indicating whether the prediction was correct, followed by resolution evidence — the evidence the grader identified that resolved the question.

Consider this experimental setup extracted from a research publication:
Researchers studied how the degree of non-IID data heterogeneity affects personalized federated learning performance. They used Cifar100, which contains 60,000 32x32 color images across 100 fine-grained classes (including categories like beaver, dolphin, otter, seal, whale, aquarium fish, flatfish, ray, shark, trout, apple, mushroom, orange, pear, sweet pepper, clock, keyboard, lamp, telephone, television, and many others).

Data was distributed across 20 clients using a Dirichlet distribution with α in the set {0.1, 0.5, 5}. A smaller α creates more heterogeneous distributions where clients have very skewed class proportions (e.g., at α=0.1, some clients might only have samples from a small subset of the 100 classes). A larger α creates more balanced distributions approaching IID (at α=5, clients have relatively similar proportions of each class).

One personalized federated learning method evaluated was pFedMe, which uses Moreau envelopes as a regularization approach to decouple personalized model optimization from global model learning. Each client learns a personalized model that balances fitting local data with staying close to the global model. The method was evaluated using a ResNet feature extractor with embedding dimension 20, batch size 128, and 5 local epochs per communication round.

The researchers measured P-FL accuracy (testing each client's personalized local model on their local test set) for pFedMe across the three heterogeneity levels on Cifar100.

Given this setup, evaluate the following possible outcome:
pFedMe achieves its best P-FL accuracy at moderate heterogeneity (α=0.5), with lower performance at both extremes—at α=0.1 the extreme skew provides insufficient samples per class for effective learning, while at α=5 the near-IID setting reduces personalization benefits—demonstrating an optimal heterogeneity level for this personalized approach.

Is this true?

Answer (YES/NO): NO